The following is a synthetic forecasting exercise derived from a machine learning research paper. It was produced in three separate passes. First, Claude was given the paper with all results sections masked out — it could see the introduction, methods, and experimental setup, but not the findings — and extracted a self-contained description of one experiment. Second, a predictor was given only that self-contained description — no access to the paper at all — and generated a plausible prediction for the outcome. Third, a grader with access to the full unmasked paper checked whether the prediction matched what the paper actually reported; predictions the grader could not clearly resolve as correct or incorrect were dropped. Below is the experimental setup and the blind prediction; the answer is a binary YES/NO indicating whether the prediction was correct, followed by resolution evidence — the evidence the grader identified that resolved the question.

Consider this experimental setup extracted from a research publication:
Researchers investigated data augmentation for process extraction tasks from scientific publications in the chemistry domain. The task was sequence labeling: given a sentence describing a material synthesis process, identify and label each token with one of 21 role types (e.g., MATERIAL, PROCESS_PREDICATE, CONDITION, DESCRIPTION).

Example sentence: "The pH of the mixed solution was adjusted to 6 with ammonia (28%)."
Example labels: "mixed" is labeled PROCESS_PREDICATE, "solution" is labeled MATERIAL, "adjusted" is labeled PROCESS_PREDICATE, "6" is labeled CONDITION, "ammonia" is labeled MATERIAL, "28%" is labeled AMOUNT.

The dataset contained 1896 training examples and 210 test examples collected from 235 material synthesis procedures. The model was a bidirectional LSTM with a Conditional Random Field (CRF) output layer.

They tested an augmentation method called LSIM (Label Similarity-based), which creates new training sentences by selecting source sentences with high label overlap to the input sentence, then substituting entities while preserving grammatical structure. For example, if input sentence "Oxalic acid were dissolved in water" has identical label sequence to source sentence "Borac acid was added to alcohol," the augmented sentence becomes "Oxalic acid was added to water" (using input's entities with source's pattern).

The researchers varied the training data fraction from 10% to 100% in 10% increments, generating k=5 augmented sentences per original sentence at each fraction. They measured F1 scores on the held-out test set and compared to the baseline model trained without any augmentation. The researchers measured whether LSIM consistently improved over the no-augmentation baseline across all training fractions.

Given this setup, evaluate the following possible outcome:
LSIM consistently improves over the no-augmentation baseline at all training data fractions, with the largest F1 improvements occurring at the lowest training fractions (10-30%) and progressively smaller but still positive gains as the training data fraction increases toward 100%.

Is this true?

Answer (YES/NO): NO